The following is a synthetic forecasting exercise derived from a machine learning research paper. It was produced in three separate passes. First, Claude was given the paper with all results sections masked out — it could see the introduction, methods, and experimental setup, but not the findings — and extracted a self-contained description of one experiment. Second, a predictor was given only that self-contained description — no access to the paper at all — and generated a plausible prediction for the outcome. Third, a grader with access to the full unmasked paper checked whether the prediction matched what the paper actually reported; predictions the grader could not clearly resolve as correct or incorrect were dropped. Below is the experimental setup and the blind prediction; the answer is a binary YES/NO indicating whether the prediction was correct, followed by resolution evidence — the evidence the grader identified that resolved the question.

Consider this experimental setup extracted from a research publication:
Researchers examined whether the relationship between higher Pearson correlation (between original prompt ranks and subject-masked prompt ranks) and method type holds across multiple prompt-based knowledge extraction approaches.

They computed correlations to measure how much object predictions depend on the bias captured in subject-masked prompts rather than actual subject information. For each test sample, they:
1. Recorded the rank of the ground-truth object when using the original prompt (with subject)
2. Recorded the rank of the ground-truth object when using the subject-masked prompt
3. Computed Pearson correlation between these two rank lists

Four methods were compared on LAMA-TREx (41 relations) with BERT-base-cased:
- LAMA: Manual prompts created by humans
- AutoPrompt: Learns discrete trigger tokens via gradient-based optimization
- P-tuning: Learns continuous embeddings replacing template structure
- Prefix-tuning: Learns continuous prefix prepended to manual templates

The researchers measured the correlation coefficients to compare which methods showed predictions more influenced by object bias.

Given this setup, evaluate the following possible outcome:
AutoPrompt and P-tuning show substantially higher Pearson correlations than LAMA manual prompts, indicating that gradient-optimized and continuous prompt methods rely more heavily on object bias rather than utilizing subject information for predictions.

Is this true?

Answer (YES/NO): YES